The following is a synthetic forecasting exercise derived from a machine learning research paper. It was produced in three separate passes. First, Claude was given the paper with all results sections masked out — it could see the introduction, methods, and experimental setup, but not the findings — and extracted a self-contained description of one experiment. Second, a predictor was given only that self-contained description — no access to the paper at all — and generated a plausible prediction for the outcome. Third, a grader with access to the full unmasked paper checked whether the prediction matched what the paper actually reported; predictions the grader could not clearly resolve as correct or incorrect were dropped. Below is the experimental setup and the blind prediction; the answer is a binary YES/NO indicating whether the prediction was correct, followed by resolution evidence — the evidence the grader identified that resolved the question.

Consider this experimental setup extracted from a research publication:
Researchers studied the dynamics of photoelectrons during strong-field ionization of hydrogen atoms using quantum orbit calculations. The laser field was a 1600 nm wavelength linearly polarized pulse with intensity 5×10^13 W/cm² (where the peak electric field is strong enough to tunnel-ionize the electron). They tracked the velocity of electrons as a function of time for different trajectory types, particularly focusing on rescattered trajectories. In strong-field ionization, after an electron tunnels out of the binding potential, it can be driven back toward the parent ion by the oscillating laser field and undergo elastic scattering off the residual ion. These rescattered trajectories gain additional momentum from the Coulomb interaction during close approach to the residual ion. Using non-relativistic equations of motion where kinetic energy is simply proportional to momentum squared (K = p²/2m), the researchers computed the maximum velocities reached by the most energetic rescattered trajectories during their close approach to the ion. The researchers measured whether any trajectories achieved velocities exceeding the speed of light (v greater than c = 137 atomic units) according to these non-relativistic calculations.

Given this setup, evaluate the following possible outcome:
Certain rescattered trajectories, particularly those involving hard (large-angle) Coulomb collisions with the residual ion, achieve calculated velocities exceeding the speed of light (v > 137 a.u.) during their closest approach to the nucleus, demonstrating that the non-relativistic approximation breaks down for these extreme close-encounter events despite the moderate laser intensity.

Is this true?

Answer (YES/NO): YES